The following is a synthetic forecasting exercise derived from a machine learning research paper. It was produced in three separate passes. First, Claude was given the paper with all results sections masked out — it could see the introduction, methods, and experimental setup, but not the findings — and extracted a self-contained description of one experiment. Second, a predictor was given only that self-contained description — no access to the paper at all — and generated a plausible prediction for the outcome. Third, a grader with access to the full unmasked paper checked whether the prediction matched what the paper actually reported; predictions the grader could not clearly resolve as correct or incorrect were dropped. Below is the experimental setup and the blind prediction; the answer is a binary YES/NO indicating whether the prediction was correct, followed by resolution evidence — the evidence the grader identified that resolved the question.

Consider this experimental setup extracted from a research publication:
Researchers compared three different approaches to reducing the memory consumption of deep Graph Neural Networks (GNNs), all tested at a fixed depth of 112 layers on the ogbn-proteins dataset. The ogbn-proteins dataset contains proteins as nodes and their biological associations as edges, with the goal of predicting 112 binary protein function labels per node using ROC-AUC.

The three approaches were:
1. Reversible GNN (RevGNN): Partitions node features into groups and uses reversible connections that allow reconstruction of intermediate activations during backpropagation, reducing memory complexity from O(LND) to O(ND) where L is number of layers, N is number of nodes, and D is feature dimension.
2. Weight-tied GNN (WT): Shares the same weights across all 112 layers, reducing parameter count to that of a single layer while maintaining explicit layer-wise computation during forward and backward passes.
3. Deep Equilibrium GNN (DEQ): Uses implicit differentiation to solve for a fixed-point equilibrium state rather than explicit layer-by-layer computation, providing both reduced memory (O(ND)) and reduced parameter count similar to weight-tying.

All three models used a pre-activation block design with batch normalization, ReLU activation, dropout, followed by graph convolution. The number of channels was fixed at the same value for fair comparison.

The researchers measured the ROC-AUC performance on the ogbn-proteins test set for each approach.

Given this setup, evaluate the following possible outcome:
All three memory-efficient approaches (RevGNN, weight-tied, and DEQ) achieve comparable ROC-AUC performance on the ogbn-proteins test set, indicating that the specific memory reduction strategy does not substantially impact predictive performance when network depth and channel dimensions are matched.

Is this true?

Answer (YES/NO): NO